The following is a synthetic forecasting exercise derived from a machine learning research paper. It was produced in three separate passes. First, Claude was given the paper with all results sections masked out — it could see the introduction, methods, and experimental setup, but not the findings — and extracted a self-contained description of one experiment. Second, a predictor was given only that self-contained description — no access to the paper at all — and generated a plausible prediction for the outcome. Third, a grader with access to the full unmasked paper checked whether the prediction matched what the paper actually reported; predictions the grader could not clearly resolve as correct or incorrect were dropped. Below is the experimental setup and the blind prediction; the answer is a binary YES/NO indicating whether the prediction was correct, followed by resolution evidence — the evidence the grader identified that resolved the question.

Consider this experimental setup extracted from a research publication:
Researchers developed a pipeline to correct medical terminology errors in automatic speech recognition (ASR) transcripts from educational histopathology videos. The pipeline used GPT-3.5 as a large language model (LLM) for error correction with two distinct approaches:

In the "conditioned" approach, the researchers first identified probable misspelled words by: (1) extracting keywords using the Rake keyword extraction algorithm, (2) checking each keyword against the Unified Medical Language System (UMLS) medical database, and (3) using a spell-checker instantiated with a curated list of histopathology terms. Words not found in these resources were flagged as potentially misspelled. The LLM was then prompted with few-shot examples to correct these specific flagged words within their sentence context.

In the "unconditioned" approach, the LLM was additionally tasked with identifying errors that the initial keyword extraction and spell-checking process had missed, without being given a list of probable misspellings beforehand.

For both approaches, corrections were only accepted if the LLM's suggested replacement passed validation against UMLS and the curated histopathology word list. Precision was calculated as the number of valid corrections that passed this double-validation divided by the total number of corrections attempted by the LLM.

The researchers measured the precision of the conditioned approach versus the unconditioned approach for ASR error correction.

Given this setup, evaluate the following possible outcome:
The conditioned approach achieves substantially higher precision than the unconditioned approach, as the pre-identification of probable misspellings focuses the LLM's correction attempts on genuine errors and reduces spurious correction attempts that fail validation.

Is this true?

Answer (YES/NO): YES